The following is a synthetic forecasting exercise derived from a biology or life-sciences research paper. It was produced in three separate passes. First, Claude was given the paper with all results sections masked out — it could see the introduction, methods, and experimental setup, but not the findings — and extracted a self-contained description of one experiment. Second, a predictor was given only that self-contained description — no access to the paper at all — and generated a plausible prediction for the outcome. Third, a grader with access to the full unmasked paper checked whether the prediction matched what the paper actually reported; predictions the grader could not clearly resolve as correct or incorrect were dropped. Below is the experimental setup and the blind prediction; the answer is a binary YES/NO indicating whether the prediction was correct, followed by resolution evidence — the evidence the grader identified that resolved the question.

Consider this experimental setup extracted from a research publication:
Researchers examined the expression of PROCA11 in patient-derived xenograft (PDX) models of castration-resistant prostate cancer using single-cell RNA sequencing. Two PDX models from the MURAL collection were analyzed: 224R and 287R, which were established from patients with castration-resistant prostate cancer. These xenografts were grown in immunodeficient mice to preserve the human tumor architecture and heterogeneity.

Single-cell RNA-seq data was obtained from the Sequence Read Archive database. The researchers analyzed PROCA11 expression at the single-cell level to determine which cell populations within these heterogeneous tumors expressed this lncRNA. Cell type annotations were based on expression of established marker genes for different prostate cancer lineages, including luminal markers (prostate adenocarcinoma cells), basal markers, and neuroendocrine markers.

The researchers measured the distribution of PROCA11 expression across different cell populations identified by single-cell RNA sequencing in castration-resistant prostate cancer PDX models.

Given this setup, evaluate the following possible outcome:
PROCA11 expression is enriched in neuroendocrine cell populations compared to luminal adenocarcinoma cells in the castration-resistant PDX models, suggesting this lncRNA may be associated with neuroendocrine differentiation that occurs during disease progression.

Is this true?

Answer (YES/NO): NO